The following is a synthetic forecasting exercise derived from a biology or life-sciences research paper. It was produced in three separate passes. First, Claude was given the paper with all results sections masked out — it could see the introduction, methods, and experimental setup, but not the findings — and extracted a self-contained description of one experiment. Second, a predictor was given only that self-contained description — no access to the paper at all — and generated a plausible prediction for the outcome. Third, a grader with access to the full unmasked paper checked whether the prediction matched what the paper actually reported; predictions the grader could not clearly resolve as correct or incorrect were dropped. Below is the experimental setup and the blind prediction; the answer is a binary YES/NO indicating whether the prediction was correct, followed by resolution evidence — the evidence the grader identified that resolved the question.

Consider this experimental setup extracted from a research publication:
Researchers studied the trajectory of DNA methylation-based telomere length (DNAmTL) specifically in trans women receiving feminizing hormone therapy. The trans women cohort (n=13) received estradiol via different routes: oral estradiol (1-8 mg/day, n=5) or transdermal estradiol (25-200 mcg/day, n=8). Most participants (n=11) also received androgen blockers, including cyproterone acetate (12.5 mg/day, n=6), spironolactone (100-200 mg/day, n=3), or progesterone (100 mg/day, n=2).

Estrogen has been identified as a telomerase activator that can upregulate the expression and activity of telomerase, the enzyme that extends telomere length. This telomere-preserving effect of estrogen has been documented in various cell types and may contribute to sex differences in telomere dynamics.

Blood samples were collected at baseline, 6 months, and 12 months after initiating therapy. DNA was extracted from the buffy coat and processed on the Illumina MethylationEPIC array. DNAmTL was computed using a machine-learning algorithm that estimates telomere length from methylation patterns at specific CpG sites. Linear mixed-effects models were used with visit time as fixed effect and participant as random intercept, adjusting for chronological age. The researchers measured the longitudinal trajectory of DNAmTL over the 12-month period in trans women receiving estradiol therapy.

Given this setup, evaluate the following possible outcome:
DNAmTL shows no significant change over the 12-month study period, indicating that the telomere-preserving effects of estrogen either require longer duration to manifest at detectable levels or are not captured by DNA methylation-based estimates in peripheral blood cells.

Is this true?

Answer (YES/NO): YES